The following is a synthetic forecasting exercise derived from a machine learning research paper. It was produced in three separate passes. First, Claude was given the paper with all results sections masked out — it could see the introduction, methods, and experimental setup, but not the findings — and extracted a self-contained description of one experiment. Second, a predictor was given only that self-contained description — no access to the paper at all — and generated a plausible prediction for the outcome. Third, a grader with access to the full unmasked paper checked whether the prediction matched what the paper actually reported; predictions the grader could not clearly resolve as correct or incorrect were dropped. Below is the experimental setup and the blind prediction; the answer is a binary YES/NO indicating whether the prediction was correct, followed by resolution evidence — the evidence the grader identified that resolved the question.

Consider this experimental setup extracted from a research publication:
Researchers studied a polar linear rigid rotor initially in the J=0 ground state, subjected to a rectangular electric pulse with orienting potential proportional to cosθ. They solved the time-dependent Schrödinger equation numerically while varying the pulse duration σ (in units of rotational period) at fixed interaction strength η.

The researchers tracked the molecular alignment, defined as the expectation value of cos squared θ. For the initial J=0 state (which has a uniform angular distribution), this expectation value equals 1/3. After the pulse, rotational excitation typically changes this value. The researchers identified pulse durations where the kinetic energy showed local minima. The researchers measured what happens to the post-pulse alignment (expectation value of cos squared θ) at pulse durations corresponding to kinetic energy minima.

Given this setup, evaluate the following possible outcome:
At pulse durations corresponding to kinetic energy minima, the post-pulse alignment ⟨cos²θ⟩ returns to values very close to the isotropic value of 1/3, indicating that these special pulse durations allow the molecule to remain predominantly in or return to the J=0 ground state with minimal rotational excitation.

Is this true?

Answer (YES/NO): YES